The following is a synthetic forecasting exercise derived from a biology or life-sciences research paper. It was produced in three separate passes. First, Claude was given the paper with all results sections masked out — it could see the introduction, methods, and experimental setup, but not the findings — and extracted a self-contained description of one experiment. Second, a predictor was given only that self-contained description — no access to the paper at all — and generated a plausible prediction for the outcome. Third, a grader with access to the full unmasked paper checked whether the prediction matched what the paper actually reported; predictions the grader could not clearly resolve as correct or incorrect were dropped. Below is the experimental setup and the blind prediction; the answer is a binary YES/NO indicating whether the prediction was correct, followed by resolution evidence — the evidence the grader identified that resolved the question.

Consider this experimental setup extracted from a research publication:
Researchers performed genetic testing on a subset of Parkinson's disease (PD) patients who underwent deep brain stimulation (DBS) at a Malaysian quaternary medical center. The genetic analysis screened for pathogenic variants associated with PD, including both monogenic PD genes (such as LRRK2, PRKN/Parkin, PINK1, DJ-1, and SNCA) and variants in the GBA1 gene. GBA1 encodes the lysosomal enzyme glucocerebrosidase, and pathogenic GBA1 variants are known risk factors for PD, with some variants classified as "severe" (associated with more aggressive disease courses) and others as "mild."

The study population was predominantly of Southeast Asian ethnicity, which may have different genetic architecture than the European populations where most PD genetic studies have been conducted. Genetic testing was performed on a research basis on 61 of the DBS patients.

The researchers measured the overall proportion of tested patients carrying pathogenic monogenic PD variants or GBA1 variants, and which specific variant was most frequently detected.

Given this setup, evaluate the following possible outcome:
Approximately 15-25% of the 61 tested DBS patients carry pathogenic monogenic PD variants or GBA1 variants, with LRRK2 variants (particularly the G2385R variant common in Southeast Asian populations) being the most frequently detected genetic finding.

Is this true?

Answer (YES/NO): NO